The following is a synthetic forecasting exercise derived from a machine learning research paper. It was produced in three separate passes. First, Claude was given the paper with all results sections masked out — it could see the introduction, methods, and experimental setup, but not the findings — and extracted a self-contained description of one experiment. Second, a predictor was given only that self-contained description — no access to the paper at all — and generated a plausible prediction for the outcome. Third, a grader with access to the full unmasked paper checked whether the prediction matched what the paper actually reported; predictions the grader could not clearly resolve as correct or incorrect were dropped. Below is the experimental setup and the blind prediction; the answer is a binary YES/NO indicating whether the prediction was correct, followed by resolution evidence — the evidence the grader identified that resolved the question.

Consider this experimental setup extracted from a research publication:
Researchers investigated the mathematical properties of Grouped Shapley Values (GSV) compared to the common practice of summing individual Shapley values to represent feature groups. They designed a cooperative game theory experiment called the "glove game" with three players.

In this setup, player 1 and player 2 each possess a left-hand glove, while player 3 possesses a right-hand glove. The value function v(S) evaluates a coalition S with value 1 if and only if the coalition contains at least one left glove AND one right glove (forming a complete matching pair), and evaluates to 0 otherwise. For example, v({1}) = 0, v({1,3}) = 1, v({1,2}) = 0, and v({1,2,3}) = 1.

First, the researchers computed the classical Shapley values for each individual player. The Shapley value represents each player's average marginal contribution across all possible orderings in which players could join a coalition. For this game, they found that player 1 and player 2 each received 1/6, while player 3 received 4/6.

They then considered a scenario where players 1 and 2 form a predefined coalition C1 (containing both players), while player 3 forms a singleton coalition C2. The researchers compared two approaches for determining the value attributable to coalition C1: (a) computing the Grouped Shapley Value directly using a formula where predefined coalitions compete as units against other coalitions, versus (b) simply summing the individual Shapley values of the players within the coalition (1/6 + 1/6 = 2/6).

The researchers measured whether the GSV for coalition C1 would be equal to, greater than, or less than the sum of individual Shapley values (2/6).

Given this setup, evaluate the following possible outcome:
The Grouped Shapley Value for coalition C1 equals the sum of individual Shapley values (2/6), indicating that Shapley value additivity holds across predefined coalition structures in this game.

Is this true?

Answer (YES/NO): NO